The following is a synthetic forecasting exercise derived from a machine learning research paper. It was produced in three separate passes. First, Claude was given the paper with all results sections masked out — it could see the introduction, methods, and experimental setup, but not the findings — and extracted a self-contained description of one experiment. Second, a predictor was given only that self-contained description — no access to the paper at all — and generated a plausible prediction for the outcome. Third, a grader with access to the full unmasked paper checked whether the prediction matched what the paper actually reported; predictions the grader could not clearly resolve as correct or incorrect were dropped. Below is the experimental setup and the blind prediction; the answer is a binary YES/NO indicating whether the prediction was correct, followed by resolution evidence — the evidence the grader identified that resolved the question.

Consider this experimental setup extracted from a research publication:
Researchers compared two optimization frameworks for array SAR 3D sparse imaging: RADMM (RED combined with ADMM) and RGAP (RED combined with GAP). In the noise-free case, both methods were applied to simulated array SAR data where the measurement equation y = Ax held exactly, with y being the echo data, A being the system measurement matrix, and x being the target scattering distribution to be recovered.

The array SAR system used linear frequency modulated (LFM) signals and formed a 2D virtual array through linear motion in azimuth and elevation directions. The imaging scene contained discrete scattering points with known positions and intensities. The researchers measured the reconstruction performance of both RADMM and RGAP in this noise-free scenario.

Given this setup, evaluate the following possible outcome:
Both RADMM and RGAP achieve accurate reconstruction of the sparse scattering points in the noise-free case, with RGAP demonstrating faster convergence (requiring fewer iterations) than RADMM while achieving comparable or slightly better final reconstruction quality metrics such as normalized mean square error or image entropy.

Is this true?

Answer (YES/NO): NO